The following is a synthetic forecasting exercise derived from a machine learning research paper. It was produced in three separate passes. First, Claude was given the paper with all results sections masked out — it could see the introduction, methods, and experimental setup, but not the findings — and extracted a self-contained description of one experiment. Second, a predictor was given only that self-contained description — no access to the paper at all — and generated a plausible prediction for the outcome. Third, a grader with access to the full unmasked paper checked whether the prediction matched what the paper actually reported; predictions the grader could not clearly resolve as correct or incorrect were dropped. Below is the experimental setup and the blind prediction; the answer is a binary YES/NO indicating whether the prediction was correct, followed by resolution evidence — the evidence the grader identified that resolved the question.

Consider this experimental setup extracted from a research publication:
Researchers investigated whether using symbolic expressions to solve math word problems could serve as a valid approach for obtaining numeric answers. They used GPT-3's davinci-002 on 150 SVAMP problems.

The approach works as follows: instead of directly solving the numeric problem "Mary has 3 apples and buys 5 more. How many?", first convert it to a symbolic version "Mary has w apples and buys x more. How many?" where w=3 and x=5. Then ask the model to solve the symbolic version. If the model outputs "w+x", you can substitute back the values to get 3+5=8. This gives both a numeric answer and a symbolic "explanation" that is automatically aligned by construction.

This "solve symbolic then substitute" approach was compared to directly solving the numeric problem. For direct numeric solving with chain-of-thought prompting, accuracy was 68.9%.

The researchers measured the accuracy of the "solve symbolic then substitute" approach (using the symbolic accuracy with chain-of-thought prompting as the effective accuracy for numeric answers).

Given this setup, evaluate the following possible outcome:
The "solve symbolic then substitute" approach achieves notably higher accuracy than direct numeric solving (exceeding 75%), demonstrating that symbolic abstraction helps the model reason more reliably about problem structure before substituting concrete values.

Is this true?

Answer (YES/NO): NO